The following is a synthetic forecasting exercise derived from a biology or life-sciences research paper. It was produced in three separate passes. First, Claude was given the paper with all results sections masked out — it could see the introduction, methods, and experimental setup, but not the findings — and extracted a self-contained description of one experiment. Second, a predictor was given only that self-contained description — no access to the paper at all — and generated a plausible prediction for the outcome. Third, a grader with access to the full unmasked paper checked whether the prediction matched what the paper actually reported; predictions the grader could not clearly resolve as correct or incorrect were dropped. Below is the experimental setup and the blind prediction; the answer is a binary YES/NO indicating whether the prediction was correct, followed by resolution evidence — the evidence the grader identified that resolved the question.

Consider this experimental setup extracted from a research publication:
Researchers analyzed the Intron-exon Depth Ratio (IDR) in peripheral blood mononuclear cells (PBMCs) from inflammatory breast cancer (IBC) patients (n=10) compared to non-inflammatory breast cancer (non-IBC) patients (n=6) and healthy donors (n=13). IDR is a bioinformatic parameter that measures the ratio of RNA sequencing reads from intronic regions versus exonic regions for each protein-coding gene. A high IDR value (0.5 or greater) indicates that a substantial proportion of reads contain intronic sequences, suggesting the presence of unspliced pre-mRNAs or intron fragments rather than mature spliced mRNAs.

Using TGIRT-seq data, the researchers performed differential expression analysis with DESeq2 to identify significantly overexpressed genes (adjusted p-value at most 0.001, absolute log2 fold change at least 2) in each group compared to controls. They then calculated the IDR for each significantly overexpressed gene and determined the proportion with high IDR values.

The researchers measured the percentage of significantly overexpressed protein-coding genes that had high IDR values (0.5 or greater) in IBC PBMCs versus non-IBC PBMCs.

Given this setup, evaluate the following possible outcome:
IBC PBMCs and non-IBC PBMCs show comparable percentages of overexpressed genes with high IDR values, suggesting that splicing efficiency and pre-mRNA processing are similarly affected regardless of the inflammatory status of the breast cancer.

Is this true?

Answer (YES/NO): NO